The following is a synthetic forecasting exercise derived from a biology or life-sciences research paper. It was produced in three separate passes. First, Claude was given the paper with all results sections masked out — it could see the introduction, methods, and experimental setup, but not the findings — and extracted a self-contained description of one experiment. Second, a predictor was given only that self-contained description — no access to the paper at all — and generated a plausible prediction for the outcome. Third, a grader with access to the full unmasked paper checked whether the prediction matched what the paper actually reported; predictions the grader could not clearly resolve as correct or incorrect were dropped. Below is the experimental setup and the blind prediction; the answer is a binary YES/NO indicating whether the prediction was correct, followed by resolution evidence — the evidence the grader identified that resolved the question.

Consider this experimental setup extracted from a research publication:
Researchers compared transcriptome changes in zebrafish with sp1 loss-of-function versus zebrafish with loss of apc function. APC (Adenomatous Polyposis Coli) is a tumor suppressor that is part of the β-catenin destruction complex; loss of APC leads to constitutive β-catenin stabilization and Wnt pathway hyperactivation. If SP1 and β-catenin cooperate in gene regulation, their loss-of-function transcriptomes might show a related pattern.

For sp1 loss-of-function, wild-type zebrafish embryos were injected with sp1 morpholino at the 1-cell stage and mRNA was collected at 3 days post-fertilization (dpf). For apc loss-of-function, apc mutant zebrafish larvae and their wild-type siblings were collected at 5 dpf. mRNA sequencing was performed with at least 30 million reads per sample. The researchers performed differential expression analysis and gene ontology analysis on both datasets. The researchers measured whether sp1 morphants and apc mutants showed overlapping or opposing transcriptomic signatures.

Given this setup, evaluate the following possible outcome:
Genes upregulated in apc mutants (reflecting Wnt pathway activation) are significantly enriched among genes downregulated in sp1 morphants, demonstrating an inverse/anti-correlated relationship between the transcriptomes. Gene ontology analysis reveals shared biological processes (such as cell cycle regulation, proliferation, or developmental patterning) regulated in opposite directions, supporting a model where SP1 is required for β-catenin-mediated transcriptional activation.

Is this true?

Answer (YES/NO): YES